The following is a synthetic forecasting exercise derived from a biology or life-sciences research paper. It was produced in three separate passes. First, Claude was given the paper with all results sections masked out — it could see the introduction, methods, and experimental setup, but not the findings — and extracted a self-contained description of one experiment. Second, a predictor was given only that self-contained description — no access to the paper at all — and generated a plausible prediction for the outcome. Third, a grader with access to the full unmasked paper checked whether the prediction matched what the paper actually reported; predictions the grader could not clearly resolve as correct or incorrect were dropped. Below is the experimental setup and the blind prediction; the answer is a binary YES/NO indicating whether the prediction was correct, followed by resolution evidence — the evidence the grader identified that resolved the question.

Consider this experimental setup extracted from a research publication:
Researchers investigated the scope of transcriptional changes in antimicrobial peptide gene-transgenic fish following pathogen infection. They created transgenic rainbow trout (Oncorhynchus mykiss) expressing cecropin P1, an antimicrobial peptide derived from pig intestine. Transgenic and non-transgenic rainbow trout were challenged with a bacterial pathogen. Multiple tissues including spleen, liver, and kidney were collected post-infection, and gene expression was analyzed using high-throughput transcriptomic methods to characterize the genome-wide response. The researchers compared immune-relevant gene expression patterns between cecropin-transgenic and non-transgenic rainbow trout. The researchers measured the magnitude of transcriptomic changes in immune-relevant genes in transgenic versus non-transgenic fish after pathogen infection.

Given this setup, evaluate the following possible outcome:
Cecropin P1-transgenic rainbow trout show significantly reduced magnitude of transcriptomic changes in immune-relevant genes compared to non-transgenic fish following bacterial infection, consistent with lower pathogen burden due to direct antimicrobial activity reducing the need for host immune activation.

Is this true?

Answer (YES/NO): NO